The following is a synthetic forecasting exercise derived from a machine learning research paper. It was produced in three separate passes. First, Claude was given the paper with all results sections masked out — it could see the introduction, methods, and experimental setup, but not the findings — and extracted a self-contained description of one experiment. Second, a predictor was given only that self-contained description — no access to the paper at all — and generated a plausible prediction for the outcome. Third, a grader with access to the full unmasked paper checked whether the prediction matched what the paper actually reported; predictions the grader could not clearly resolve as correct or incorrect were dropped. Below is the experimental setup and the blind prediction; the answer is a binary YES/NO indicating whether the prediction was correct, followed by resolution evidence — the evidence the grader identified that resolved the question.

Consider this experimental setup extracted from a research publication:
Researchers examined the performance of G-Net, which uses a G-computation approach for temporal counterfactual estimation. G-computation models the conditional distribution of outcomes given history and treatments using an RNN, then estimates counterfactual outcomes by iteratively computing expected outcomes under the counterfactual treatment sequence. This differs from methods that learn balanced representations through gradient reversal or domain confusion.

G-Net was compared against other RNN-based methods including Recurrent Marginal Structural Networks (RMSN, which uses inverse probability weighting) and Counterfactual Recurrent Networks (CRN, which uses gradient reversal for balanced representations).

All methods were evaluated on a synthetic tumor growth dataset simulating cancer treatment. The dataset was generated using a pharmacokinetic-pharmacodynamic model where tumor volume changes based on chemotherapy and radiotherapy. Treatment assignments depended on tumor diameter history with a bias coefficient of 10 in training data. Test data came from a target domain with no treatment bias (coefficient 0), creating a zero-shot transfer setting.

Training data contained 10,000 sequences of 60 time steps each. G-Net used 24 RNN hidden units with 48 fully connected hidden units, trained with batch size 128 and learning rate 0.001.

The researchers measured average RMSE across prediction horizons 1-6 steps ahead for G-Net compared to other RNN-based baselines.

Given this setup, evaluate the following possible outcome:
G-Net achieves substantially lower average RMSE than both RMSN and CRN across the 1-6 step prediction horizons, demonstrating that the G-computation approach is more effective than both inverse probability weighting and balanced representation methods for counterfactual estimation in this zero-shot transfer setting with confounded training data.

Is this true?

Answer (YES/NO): NO